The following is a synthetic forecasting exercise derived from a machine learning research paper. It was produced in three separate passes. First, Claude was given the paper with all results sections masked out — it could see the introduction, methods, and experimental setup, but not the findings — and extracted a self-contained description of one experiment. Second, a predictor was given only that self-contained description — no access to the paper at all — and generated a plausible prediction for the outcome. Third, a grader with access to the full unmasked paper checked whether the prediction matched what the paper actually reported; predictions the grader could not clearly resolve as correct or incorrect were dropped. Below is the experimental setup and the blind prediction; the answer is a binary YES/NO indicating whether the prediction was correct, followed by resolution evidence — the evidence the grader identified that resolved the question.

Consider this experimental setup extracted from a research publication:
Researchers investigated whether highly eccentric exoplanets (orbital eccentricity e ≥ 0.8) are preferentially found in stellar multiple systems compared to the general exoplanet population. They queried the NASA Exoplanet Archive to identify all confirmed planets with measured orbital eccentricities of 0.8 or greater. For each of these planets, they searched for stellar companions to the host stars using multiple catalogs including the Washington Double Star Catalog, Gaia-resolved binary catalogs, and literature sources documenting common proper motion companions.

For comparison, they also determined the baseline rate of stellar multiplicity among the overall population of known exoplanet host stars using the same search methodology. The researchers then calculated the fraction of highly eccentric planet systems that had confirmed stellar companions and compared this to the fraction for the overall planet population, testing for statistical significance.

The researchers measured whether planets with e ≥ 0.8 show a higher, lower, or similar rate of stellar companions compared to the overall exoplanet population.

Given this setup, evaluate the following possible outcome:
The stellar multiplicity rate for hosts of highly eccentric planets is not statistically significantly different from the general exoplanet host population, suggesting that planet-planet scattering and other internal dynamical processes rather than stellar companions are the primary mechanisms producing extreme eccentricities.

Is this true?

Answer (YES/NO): NO